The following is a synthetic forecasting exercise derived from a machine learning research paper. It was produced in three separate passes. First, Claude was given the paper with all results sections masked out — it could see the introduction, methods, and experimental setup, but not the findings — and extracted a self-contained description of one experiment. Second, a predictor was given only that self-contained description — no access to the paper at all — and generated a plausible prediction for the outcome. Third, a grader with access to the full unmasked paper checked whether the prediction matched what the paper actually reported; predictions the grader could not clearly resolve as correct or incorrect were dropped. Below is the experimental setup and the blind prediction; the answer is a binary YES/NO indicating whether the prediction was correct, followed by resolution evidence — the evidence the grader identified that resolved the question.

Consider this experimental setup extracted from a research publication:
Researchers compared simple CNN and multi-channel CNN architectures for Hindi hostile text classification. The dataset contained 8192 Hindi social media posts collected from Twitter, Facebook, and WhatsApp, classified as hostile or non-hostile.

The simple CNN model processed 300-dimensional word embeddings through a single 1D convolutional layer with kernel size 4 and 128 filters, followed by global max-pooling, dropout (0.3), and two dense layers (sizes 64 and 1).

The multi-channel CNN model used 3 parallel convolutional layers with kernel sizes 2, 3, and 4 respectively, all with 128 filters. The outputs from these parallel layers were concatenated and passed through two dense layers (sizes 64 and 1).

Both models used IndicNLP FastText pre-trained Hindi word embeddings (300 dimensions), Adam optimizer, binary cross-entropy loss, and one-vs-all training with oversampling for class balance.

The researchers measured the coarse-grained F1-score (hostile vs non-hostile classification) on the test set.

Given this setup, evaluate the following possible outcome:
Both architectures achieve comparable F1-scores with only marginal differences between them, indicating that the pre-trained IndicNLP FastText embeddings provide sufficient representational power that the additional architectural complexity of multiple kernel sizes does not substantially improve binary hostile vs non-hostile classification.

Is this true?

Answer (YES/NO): YES